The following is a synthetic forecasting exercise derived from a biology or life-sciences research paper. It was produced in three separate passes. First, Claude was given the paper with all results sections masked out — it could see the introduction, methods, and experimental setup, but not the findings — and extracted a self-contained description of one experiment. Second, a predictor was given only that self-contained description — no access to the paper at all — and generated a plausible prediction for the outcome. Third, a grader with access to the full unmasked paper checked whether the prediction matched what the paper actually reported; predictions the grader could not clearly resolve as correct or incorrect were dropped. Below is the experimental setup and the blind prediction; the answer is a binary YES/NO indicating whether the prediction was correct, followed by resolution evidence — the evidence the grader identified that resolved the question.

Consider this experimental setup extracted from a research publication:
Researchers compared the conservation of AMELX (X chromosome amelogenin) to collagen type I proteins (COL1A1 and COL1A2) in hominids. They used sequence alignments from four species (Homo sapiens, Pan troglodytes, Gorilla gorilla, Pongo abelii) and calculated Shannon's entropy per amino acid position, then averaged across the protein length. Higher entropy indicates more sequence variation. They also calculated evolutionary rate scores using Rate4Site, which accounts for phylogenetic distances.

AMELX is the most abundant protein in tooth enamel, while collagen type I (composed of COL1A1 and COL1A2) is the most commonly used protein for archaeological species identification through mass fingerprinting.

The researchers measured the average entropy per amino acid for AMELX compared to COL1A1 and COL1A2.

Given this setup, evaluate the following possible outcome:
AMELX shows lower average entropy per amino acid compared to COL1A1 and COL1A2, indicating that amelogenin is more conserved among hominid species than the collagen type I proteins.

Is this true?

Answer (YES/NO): NO